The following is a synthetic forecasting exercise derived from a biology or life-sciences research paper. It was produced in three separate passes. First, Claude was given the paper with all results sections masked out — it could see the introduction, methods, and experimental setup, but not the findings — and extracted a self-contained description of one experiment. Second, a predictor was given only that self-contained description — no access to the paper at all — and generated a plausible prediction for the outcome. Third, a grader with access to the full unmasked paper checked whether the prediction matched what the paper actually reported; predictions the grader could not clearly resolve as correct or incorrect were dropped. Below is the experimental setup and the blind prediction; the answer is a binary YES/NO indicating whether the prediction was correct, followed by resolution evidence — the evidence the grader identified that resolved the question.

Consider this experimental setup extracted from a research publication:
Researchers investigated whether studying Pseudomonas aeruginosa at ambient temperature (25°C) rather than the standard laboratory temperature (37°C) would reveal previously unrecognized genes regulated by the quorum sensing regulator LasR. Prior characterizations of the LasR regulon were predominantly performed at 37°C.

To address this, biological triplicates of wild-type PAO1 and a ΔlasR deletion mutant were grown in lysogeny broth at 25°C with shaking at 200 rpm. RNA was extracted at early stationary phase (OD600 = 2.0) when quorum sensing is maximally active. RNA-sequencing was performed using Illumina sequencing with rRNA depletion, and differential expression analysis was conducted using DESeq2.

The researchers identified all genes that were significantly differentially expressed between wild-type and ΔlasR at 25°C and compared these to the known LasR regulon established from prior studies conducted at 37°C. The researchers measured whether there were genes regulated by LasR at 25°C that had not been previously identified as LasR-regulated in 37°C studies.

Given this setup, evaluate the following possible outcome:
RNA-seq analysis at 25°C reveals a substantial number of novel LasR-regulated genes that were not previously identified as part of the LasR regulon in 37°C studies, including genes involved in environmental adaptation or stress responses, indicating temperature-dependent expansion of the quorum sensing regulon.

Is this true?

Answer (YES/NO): YES